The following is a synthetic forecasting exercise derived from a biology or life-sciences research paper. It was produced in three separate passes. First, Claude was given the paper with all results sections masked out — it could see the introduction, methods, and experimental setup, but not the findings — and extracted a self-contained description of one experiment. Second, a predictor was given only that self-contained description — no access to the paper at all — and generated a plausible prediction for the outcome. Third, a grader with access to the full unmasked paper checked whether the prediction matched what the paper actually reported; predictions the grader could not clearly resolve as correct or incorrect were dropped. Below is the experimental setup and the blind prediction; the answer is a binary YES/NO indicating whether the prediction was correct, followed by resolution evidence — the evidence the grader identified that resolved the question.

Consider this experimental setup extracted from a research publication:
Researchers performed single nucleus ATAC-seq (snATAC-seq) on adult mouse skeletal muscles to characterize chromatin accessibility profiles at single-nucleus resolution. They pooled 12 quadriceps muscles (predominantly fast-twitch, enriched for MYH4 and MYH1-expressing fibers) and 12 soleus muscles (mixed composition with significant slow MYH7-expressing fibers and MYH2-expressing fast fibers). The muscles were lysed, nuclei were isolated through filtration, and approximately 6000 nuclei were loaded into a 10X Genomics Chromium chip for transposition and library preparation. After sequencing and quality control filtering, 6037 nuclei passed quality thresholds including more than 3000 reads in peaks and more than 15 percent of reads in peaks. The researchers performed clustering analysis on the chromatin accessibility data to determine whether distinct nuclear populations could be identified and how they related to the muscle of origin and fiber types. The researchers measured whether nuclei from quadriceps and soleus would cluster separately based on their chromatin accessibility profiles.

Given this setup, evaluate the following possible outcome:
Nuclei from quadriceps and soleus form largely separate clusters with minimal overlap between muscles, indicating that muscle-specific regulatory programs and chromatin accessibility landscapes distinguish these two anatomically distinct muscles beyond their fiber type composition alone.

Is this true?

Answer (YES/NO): NO